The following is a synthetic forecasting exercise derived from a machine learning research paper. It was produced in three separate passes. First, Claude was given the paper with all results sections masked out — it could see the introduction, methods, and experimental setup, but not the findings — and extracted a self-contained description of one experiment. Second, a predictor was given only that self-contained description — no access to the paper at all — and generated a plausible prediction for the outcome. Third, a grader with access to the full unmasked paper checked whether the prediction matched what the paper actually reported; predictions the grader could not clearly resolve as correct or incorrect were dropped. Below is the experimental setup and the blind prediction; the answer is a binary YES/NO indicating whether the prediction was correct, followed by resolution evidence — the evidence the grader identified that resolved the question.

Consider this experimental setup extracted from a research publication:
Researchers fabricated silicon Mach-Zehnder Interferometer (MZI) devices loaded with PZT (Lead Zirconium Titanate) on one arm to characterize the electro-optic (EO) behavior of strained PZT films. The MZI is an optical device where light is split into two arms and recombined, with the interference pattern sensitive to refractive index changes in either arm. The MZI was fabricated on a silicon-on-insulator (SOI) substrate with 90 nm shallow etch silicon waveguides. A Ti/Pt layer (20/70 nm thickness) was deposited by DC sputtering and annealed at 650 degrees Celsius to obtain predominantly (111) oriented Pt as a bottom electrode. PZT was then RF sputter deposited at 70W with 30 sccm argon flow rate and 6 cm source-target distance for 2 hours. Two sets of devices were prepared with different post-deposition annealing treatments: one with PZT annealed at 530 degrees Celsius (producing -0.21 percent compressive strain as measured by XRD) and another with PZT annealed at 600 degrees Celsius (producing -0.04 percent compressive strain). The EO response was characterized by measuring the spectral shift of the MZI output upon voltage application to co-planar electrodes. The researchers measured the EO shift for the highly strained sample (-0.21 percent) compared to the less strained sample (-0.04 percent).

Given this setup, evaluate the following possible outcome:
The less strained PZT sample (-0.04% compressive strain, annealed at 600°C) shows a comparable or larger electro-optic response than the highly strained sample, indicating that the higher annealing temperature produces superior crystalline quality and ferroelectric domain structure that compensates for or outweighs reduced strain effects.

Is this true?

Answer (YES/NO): NO